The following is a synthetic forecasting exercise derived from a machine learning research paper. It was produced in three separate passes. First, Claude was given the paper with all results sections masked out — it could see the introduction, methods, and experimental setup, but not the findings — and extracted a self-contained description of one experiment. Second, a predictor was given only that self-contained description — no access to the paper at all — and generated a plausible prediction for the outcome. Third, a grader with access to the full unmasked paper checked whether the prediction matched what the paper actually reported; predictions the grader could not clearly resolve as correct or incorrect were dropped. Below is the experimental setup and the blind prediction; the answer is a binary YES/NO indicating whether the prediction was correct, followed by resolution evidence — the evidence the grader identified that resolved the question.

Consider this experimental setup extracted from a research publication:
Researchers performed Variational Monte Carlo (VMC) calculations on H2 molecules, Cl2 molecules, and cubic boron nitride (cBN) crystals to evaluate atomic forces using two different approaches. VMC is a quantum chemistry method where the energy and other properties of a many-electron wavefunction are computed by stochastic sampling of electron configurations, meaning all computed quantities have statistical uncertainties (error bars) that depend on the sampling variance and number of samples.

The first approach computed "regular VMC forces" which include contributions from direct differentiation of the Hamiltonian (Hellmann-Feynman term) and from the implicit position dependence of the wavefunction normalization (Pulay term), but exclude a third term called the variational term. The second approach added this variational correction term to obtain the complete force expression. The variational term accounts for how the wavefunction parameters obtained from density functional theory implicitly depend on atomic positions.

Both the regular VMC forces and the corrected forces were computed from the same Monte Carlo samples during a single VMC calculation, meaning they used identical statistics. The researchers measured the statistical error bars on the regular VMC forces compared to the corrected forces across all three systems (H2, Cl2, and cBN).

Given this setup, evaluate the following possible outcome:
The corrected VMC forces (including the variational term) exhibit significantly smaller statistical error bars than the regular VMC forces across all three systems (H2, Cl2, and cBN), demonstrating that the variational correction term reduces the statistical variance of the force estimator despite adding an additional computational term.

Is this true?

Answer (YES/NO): NO